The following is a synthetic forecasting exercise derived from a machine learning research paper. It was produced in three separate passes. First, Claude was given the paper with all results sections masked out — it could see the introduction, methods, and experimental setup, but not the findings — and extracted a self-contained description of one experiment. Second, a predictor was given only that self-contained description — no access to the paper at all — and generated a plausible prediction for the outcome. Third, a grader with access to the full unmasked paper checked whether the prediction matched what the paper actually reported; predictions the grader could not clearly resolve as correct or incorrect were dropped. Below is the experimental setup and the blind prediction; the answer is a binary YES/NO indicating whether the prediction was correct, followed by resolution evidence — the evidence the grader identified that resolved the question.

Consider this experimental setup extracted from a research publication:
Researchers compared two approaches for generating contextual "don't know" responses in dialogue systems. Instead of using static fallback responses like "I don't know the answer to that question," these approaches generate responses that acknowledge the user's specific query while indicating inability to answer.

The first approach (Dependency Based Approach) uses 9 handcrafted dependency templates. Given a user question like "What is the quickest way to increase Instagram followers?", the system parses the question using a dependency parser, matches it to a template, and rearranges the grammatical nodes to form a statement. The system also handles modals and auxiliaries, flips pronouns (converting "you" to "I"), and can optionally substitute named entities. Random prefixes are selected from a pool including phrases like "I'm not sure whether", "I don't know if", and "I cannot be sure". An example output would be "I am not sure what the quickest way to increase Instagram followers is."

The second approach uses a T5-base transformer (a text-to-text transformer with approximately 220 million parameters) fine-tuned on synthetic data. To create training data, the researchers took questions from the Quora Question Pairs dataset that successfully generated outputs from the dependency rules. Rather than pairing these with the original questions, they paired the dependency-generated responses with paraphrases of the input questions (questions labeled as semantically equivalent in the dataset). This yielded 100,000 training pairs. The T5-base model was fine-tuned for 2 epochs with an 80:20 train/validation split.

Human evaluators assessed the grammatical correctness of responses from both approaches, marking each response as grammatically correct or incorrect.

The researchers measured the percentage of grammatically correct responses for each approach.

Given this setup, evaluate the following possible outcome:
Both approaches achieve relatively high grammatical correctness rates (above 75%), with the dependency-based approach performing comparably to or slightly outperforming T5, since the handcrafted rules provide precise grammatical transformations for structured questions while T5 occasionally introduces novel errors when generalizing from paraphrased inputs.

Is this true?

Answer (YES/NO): NO